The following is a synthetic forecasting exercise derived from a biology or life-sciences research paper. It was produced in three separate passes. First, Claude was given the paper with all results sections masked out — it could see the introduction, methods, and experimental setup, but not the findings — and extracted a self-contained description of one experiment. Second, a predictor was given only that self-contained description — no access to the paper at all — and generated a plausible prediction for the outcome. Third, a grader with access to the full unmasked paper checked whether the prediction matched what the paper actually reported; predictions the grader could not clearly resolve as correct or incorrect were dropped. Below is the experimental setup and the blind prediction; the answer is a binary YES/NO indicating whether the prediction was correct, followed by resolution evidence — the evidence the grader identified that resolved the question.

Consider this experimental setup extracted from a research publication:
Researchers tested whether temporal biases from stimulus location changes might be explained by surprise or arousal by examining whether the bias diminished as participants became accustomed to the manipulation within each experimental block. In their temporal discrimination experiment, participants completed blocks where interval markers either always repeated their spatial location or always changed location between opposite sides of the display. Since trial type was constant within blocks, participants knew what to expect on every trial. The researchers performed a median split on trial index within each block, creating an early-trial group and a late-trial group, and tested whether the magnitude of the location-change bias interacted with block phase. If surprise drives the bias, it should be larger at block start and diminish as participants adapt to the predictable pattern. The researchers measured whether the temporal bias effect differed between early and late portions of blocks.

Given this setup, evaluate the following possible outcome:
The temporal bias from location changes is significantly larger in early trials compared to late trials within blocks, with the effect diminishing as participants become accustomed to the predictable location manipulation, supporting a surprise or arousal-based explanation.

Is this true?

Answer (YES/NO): NO